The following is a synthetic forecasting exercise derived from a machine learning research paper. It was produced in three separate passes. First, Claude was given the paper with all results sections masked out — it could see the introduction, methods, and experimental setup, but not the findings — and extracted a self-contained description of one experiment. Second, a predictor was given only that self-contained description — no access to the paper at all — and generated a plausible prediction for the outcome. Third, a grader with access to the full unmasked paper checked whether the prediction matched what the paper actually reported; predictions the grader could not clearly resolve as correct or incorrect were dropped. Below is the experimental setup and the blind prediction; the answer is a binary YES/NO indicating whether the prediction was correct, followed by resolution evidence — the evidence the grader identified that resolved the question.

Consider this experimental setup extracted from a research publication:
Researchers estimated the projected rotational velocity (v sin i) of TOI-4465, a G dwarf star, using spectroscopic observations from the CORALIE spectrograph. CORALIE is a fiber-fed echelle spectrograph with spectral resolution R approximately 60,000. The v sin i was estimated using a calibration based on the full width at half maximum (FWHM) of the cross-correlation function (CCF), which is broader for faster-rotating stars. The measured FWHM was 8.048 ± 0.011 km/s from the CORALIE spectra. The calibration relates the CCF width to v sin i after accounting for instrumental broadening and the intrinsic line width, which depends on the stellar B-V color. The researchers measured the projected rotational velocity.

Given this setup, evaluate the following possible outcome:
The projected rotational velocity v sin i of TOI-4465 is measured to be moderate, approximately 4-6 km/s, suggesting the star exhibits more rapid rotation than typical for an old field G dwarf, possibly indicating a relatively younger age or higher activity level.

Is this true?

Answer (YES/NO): NO